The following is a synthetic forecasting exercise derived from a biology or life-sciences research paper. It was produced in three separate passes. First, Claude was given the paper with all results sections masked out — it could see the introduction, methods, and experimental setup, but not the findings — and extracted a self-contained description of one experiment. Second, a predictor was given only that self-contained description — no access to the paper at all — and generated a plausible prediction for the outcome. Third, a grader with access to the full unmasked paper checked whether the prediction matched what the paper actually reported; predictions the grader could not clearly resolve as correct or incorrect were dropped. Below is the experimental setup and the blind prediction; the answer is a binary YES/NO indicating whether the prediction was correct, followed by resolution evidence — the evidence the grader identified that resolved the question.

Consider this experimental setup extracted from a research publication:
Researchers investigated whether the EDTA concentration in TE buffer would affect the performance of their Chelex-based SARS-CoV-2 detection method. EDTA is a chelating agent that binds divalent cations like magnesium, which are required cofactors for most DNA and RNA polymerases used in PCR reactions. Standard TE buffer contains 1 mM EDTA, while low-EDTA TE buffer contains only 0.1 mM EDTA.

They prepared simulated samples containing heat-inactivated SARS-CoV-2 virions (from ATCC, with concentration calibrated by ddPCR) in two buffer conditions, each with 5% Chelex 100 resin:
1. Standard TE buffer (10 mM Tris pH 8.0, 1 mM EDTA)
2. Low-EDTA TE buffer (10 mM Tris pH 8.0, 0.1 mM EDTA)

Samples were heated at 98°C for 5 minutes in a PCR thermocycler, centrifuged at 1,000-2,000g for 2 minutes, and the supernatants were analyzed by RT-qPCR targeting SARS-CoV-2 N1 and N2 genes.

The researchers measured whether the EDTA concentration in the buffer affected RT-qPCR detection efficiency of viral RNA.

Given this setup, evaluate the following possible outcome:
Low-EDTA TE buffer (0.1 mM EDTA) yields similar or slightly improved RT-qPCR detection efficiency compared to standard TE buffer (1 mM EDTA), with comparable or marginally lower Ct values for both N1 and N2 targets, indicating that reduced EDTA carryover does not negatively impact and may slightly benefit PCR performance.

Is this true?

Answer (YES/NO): YES